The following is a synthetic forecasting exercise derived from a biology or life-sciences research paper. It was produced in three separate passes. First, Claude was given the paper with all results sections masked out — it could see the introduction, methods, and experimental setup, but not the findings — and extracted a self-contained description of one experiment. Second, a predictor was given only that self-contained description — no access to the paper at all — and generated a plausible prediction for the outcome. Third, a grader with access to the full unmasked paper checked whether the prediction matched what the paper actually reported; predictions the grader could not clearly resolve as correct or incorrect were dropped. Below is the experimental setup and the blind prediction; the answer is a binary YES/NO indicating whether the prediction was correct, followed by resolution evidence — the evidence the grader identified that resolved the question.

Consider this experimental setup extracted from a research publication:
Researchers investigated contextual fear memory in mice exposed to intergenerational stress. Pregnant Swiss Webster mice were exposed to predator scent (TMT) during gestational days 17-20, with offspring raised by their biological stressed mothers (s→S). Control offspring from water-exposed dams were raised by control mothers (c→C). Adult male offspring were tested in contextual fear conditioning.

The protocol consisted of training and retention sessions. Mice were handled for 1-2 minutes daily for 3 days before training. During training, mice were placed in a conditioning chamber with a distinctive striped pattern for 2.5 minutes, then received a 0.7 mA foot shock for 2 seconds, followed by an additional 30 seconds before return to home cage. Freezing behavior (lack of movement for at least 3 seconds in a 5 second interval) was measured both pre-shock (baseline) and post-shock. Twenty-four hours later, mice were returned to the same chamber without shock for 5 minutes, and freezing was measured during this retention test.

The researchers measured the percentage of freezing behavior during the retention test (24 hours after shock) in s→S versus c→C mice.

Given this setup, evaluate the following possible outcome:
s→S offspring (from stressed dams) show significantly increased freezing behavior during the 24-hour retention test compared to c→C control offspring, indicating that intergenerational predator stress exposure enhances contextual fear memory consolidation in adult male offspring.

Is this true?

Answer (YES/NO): NO